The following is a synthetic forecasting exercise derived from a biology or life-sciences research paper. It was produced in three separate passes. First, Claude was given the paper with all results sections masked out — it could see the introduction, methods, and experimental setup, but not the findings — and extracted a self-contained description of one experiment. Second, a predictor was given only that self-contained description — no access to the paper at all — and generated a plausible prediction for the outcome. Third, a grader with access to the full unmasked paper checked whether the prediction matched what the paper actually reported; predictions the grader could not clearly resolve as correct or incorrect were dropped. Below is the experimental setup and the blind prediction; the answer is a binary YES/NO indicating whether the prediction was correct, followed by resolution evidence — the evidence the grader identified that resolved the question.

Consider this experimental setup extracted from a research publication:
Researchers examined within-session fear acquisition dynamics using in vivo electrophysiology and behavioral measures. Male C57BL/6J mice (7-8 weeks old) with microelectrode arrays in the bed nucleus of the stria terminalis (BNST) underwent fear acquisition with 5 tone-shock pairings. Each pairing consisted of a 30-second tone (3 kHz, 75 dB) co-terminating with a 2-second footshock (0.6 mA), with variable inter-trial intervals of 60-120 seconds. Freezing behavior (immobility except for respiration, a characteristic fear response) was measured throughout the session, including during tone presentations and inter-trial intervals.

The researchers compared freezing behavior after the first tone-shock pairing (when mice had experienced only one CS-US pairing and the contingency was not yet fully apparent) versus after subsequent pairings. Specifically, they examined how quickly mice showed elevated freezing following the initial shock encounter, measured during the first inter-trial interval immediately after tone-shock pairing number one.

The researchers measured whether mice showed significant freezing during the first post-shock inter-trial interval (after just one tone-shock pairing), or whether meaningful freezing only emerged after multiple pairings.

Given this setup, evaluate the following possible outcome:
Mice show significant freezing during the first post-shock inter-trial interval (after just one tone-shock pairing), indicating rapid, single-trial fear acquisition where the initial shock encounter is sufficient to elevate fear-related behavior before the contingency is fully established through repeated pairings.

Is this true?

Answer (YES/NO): NO